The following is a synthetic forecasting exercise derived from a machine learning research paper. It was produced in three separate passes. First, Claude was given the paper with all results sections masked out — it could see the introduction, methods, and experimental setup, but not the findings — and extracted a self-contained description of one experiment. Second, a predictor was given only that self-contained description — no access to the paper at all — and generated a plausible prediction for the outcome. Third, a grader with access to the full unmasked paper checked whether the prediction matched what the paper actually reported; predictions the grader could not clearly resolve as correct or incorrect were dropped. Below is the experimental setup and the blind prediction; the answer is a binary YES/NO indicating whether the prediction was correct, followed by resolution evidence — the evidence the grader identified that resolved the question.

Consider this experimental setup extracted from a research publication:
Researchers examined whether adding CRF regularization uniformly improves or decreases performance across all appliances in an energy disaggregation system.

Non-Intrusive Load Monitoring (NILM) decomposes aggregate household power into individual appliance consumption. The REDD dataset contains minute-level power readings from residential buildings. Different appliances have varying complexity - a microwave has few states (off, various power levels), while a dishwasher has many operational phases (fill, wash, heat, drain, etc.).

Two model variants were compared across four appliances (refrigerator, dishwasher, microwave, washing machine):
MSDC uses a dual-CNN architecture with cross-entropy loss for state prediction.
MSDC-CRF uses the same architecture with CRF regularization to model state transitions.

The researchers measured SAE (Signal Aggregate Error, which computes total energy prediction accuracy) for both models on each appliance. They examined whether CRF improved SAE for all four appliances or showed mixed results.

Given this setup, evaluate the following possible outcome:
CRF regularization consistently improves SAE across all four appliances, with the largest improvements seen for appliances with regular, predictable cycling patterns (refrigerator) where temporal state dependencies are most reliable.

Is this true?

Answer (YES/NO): NO